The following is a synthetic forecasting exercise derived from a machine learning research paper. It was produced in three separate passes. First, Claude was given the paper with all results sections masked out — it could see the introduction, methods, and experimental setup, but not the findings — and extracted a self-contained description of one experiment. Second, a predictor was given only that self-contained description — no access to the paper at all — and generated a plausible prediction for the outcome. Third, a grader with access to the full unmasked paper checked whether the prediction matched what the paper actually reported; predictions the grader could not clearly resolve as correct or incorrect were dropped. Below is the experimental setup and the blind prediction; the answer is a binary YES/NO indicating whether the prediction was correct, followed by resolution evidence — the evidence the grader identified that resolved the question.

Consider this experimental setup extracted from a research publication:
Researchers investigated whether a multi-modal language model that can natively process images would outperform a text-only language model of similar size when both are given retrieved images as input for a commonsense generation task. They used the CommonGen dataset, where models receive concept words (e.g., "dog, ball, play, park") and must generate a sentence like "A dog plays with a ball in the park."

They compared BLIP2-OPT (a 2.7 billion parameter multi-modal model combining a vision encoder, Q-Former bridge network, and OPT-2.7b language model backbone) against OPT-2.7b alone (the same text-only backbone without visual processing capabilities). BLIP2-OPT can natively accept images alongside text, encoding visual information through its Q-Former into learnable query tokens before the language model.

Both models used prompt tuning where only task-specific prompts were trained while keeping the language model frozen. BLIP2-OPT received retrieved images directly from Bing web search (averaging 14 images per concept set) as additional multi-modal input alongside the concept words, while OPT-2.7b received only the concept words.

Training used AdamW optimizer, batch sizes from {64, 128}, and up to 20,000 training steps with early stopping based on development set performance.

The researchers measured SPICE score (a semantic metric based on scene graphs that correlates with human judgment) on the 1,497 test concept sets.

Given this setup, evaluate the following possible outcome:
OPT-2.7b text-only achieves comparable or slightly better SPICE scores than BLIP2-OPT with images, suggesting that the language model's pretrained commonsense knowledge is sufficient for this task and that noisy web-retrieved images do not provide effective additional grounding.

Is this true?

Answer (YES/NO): NO